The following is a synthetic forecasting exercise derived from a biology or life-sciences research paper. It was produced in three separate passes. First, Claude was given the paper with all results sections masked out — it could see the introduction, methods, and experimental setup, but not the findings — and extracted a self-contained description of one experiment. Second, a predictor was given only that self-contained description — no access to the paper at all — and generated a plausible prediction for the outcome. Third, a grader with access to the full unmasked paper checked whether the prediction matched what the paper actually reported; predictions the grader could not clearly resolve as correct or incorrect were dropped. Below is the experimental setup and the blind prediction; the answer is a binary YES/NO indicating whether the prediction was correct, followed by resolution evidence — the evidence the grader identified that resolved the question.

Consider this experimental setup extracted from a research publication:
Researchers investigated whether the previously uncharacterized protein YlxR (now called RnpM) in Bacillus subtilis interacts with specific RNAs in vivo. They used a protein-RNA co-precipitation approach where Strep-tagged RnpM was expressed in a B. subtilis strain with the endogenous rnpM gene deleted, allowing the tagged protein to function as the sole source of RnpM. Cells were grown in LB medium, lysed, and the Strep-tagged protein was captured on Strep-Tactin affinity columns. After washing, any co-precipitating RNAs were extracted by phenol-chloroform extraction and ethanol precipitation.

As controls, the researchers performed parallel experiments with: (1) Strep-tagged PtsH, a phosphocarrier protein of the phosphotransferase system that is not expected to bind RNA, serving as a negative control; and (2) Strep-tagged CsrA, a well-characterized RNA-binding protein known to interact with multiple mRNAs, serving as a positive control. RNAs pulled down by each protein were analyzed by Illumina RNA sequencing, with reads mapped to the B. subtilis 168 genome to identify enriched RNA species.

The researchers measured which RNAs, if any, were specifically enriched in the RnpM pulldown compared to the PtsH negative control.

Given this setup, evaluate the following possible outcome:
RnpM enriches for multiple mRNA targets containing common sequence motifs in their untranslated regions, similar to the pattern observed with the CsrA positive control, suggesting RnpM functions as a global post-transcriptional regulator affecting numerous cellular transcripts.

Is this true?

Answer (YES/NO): NO